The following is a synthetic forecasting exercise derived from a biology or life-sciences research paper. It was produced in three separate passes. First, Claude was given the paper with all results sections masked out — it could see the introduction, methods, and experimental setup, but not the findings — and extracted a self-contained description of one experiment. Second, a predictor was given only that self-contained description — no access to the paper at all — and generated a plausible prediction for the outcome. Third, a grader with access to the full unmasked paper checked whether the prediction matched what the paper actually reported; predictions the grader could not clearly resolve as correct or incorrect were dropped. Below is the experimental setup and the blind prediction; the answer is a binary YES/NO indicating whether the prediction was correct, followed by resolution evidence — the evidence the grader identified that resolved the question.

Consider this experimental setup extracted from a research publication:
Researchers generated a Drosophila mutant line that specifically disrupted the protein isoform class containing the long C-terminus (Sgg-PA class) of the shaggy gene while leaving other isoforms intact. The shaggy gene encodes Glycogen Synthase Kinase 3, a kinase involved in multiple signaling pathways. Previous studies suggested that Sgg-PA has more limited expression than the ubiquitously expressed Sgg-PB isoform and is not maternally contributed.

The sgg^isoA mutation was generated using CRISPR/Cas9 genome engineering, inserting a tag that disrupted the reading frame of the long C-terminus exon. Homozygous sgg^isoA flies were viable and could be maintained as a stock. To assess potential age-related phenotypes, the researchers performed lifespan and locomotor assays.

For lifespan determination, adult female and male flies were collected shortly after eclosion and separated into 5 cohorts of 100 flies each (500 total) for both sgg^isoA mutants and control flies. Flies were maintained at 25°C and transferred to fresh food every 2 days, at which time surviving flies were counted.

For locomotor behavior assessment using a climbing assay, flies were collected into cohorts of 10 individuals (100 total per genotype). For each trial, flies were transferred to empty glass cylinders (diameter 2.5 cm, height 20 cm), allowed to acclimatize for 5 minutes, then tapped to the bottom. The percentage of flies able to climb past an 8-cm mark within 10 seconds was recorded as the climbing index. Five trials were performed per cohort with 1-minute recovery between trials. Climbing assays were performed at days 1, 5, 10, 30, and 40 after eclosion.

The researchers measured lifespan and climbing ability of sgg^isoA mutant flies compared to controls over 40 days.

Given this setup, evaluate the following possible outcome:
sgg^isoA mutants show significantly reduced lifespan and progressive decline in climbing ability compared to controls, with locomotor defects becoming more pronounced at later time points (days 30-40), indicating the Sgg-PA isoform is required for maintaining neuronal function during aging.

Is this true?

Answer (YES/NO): NO